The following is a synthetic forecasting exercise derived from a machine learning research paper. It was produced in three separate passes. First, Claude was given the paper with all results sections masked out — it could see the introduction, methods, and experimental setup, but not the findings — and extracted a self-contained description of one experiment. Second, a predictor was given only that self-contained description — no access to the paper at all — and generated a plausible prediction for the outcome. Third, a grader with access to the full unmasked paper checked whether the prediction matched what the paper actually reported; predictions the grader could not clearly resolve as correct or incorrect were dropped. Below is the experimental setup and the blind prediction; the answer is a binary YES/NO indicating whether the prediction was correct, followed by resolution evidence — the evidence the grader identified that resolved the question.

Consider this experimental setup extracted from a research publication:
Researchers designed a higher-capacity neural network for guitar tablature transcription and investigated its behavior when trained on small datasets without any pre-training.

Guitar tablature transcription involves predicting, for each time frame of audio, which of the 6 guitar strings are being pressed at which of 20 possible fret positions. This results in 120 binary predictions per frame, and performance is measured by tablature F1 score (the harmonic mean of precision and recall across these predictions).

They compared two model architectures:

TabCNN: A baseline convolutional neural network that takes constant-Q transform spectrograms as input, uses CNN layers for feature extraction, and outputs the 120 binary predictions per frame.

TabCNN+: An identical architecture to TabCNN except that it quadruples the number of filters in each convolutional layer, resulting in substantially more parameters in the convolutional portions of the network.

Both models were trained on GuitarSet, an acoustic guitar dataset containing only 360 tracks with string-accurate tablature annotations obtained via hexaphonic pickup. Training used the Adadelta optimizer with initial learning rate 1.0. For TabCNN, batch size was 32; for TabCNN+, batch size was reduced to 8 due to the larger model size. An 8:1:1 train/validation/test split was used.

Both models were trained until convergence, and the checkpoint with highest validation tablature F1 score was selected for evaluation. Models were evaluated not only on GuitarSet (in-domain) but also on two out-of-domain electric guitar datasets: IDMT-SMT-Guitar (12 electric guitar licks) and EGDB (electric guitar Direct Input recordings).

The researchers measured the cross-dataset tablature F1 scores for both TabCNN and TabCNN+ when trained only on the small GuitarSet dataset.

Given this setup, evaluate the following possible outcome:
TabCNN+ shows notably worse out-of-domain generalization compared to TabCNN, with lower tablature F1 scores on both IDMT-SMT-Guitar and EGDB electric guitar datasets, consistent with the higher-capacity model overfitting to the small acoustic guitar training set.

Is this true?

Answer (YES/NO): NO